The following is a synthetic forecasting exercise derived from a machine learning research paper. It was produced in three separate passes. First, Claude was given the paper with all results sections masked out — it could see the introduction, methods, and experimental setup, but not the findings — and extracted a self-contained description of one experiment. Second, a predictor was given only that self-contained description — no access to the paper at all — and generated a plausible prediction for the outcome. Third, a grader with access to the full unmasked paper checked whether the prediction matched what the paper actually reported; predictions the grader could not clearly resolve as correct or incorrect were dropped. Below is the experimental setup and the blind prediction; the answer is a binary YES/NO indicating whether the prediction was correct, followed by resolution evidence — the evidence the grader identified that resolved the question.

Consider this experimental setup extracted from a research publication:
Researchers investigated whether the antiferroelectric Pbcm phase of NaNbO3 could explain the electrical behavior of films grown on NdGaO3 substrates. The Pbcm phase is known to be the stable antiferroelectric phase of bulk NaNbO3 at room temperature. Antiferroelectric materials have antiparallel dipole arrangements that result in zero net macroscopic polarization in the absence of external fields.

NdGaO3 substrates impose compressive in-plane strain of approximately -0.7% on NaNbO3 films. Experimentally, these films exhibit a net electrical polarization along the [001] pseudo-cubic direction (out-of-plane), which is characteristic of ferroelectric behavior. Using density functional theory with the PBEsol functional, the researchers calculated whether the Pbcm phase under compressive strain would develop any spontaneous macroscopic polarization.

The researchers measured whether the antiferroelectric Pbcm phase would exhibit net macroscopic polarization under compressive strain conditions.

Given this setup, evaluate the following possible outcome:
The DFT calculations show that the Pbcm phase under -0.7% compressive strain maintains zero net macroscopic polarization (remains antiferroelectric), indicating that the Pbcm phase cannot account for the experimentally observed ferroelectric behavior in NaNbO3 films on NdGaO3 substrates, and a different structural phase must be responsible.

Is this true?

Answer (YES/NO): YES